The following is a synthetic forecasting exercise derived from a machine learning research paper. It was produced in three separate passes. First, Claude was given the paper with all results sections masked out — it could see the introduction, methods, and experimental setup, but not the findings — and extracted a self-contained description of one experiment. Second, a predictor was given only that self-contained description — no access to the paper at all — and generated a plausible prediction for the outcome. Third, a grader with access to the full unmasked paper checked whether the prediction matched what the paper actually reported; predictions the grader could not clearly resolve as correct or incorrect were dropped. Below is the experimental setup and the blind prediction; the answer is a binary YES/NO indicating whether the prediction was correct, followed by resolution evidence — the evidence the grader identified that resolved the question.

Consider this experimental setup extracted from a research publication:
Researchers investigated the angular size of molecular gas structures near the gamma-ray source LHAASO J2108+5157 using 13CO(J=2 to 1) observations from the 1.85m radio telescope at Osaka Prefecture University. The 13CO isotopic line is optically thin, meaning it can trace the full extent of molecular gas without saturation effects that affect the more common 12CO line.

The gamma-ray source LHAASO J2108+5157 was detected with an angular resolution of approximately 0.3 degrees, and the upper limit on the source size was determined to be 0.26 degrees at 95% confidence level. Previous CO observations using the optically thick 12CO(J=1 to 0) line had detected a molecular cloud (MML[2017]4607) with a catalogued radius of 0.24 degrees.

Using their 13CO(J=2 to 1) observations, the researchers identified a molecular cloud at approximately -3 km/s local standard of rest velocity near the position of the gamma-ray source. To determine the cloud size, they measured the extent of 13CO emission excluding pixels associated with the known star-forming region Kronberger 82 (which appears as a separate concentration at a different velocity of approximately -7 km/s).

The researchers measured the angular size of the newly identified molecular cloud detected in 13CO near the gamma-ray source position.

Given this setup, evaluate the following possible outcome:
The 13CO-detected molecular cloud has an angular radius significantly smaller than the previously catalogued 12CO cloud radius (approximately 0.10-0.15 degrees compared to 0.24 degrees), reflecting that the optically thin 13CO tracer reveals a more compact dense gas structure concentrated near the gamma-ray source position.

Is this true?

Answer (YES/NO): NO